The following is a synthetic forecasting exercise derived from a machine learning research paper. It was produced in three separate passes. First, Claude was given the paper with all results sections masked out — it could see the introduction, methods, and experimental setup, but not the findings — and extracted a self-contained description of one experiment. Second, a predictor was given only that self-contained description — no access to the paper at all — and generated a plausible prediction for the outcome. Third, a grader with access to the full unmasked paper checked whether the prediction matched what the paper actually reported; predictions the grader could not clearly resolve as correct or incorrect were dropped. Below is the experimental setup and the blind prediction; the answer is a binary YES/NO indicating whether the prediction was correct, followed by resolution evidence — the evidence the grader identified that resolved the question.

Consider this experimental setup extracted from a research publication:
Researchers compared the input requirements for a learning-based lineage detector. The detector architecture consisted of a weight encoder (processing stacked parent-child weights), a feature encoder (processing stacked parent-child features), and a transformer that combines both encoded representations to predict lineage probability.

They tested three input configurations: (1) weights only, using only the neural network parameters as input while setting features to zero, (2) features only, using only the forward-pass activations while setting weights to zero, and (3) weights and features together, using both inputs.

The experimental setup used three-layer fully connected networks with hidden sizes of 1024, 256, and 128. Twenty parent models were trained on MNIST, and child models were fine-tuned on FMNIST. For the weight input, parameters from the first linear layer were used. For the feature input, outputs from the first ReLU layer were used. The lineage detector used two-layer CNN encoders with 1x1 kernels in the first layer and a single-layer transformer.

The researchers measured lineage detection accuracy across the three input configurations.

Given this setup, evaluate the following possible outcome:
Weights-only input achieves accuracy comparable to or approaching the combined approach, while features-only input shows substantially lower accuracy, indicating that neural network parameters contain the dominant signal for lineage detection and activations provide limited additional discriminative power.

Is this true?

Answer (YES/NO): NO